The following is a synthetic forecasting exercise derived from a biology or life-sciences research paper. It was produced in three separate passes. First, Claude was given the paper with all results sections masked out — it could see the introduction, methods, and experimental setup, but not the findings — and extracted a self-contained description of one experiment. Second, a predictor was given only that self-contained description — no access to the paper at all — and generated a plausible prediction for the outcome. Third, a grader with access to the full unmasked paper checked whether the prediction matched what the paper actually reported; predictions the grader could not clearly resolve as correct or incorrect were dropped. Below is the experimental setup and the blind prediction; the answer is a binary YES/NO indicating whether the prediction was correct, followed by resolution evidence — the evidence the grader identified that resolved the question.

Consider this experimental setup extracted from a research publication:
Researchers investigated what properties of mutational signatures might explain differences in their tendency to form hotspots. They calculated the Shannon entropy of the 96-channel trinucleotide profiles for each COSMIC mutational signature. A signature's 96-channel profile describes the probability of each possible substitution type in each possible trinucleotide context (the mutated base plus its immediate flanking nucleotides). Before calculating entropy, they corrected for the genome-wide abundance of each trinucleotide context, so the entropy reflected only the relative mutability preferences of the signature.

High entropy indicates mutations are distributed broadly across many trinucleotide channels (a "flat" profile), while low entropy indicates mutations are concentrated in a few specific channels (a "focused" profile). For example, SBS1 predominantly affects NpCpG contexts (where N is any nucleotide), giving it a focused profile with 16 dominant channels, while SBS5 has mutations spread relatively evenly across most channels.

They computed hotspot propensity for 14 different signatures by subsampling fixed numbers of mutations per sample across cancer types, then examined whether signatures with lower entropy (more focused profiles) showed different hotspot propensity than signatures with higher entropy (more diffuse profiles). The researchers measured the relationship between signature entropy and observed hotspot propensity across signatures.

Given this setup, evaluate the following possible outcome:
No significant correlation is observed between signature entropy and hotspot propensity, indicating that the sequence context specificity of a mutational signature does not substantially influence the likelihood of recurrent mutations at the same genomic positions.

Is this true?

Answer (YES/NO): NO